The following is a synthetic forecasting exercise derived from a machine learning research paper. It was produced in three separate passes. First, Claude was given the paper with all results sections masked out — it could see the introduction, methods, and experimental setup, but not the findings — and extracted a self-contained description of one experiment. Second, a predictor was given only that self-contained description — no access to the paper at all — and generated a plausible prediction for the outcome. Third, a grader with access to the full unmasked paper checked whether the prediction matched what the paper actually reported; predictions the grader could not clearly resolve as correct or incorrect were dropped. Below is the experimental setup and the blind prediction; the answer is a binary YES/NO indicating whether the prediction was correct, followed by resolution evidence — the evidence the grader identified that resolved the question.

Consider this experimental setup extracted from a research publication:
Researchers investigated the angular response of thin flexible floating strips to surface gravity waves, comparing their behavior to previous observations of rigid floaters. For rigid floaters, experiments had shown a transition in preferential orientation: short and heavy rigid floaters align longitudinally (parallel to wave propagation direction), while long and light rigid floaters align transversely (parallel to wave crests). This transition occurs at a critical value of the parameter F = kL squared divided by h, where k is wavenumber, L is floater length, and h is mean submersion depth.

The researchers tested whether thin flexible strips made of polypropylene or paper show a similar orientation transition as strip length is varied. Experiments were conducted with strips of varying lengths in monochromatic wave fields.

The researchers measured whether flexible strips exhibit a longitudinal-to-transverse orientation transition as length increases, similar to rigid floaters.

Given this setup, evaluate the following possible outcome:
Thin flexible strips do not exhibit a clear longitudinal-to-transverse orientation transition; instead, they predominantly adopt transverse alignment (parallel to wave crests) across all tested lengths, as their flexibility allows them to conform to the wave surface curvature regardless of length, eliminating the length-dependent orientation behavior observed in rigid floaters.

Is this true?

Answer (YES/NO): NO